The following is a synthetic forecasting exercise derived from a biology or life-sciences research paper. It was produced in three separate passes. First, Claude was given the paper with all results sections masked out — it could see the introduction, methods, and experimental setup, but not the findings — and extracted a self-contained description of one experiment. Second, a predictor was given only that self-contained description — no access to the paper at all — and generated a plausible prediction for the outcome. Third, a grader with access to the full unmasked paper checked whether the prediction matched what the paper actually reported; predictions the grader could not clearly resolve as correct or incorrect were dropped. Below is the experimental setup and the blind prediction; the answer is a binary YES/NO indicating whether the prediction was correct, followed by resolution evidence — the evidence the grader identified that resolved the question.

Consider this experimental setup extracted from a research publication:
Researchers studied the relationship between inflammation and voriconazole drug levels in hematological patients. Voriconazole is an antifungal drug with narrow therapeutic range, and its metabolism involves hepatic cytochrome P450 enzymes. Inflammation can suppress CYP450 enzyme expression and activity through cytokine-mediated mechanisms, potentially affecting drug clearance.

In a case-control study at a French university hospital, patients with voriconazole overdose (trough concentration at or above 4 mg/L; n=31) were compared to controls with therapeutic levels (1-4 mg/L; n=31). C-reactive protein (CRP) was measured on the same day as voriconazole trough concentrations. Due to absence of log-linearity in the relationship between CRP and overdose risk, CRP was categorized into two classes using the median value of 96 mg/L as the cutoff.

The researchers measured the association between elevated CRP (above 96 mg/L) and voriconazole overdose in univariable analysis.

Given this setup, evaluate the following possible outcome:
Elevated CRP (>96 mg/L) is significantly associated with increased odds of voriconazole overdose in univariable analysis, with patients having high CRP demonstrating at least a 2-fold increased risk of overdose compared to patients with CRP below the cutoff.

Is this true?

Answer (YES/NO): YES